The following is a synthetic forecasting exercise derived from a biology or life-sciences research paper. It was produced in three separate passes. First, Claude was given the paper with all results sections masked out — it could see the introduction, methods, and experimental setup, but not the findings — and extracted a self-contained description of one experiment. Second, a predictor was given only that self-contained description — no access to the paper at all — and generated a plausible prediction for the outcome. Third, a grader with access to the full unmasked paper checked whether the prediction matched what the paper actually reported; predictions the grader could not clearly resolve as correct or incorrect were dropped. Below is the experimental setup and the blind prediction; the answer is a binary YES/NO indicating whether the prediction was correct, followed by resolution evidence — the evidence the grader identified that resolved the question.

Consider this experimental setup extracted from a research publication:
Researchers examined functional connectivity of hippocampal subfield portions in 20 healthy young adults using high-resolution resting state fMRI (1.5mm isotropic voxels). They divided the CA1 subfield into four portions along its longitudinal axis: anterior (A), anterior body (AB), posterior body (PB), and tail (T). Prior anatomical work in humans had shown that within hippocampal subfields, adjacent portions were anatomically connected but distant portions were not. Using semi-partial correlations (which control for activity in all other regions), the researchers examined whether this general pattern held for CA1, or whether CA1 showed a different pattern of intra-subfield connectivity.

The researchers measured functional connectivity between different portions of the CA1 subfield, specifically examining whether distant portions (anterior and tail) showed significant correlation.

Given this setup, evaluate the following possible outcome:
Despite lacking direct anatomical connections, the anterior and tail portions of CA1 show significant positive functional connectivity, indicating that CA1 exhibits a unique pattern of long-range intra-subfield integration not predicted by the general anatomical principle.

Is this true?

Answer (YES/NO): YES